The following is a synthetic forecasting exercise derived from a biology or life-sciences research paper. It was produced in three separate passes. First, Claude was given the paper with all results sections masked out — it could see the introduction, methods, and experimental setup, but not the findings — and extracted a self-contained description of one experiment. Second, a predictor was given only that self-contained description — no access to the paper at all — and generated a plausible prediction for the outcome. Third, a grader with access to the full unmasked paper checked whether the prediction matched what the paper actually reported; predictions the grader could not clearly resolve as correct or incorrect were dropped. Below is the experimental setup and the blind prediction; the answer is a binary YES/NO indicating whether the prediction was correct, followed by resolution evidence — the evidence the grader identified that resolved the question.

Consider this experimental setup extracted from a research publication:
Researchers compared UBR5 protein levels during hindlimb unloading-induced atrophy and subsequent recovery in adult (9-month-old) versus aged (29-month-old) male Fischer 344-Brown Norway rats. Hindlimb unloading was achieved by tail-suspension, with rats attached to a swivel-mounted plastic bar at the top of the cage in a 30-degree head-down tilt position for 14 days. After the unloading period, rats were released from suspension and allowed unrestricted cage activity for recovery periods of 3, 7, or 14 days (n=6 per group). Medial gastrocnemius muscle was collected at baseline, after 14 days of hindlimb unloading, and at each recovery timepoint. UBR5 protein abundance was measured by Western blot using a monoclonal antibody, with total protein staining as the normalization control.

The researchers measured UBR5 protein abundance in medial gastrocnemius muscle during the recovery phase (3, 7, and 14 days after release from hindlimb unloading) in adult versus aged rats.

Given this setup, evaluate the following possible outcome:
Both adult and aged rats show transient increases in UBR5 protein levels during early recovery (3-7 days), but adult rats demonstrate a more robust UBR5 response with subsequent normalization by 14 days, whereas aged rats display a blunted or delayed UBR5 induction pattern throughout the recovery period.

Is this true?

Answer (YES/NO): NO